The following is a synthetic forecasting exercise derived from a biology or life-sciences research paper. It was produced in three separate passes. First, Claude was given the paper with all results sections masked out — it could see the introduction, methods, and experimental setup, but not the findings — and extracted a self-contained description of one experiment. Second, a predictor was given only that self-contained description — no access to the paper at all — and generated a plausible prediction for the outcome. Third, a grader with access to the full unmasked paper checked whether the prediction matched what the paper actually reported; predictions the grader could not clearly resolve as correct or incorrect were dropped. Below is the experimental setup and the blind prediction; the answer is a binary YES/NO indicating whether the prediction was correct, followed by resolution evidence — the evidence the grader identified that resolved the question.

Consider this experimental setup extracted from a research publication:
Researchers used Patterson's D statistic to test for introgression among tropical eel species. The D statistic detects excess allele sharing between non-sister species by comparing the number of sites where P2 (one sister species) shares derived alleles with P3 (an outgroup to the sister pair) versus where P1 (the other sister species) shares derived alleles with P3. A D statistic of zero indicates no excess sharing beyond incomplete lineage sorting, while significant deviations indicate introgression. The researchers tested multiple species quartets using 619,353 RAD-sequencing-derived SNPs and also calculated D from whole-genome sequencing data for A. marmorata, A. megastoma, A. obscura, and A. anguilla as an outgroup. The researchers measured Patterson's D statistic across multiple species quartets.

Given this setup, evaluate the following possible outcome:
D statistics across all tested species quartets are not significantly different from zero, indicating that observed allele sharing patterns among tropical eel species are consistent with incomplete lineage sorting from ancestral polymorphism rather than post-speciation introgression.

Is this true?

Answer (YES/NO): NO